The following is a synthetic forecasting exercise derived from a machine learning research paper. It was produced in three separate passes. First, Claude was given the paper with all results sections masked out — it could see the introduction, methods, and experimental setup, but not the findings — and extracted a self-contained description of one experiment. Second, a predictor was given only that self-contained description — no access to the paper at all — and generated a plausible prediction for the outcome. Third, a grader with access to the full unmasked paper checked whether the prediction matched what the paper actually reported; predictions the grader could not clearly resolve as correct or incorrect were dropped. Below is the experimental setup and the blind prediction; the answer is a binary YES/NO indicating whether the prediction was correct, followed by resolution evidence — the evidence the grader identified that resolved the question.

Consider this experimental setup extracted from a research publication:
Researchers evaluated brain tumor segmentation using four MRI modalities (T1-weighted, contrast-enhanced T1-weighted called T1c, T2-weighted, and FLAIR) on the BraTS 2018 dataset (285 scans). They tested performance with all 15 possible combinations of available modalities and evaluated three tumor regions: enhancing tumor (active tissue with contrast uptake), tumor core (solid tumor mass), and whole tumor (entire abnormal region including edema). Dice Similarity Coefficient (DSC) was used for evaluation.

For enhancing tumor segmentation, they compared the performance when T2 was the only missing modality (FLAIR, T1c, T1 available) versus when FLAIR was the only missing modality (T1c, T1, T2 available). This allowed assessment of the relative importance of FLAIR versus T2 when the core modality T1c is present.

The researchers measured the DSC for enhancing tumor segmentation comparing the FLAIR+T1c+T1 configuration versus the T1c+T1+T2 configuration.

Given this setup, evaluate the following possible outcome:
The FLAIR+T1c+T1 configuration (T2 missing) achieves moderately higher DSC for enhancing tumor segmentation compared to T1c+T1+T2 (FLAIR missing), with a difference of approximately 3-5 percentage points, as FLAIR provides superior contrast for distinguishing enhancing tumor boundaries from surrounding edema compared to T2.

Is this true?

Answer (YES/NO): NO